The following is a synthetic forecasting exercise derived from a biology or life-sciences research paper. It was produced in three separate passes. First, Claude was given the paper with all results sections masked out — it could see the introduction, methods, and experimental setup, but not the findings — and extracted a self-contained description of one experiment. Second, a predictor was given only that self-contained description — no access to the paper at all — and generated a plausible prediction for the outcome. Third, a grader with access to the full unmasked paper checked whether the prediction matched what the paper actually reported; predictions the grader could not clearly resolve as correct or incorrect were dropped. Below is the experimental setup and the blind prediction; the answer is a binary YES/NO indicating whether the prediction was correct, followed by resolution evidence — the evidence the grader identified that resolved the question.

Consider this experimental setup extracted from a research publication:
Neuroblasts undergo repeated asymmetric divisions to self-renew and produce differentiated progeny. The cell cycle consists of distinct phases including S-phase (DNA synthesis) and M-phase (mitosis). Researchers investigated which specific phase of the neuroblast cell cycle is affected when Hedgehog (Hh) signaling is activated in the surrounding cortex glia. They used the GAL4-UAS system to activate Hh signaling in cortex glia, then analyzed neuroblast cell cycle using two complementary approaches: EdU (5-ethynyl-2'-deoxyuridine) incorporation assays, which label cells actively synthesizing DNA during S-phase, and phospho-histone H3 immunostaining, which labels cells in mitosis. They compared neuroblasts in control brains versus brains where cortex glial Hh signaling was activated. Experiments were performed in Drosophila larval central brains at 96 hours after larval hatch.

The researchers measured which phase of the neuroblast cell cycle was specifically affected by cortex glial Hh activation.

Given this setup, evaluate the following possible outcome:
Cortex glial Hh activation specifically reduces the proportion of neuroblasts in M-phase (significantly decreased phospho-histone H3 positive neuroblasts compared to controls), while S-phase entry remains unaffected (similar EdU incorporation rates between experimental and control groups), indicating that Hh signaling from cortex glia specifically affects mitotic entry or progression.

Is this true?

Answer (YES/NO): NO